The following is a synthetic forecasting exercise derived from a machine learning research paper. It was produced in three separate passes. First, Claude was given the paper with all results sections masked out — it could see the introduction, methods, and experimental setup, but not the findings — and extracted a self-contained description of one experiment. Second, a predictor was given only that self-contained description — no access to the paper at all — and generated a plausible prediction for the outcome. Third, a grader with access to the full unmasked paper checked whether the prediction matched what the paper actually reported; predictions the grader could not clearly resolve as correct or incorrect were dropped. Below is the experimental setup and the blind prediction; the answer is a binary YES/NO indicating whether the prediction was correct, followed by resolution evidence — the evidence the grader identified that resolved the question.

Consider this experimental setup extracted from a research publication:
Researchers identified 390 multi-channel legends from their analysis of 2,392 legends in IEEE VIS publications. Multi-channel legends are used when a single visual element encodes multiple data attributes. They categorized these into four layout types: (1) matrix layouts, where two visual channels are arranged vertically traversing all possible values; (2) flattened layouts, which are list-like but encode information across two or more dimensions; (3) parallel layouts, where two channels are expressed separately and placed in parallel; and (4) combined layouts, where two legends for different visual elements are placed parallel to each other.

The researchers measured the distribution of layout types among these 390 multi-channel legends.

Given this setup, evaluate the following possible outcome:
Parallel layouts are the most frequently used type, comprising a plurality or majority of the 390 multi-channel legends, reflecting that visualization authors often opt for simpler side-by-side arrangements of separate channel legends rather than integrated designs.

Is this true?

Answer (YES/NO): NO